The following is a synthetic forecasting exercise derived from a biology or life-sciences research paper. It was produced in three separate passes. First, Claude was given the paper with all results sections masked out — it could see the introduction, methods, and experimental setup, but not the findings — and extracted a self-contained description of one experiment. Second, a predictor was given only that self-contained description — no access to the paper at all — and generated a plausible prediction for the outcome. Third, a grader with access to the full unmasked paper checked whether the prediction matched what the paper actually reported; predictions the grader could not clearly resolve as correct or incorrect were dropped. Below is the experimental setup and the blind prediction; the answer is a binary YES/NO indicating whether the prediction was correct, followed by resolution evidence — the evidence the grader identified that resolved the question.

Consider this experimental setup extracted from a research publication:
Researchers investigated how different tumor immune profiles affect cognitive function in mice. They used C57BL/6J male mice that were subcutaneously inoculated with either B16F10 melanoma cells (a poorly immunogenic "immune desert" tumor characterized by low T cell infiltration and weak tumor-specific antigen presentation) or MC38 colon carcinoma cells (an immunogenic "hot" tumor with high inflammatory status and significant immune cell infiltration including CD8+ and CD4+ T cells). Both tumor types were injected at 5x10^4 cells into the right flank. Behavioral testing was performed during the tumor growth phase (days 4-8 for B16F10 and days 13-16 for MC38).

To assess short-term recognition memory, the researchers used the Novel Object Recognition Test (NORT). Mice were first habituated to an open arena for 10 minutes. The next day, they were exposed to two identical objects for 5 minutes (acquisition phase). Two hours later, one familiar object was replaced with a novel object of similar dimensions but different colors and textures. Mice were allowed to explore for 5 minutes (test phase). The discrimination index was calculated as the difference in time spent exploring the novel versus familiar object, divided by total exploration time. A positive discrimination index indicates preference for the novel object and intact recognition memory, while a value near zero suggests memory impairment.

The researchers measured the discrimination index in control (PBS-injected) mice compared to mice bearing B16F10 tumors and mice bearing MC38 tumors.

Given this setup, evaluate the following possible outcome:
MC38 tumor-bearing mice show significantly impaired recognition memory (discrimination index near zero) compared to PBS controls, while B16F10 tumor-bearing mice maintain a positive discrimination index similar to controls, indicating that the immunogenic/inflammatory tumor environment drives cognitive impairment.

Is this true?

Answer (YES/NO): NO